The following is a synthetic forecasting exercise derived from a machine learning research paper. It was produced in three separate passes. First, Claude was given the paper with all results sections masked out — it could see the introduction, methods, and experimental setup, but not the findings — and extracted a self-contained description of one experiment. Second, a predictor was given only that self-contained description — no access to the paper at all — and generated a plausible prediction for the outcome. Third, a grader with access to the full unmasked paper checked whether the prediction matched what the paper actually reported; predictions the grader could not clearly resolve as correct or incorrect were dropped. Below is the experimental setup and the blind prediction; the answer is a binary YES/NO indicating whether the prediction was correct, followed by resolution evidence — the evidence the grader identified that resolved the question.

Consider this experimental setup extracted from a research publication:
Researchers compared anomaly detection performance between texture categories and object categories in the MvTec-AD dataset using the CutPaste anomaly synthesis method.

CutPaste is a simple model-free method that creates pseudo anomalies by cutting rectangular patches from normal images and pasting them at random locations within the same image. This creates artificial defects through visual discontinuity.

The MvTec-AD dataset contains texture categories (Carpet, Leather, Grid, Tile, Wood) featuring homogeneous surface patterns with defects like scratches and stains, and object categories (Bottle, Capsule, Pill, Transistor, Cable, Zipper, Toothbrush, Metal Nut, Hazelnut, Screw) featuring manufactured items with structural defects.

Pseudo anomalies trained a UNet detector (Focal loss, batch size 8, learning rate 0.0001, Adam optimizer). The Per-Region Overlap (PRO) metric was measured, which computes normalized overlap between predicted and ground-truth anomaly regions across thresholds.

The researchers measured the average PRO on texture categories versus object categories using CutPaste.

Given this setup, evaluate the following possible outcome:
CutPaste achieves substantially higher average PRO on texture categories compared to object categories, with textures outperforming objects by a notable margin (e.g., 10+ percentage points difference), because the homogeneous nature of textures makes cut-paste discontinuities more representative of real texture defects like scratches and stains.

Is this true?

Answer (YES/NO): YES